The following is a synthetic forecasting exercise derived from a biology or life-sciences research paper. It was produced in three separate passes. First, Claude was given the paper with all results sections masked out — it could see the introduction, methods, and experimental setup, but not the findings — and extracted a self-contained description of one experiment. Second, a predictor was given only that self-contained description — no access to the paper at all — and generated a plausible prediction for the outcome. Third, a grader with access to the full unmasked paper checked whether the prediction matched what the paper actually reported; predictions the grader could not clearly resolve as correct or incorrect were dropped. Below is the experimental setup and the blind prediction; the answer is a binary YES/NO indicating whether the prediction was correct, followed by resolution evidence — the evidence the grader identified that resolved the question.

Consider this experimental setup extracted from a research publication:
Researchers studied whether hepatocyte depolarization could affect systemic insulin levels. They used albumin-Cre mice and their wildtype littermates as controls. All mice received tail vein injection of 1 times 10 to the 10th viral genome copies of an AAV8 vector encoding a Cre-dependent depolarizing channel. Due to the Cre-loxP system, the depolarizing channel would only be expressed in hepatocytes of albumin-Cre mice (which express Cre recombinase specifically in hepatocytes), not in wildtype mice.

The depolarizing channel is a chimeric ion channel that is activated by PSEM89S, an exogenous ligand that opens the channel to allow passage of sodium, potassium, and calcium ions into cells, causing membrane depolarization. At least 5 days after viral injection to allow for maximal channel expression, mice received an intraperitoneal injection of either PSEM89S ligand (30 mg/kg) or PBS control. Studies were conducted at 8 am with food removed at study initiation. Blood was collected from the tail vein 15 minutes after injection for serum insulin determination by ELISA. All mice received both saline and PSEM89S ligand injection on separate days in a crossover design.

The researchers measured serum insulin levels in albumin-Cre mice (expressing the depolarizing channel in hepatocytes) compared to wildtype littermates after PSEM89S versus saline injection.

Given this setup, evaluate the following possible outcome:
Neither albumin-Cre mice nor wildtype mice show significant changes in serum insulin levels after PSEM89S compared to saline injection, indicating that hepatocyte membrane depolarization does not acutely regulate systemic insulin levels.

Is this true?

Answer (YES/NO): NO